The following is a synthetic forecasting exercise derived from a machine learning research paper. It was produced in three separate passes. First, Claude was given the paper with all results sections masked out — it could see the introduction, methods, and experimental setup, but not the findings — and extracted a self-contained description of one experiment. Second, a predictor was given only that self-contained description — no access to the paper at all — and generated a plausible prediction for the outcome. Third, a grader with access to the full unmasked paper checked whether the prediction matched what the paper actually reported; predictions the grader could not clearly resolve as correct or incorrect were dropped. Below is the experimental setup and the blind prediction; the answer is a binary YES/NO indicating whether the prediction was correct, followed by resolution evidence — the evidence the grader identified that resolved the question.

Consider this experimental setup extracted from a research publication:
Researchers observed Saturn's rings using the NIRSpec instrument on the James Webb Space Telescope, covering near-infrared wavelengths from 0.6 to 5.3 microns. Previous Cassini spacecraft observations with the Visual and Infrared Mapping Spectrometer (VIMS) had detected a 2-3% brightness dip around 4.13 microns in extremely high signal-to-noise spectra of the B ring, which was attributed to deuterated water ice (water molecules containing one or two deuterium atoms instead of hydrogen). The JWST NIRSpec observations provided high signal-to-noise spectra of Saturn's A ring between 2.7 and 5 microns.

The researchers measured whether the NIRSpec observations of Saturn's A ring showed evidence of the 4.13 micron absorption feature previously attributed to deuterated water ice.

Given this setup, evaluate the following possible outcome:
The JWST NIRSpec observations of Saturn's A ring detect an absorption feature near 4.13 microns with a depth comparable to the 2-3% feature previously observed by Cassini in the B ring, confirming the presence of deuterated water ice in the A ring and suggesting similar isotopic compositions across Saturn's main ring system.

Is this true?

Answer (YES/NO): YES